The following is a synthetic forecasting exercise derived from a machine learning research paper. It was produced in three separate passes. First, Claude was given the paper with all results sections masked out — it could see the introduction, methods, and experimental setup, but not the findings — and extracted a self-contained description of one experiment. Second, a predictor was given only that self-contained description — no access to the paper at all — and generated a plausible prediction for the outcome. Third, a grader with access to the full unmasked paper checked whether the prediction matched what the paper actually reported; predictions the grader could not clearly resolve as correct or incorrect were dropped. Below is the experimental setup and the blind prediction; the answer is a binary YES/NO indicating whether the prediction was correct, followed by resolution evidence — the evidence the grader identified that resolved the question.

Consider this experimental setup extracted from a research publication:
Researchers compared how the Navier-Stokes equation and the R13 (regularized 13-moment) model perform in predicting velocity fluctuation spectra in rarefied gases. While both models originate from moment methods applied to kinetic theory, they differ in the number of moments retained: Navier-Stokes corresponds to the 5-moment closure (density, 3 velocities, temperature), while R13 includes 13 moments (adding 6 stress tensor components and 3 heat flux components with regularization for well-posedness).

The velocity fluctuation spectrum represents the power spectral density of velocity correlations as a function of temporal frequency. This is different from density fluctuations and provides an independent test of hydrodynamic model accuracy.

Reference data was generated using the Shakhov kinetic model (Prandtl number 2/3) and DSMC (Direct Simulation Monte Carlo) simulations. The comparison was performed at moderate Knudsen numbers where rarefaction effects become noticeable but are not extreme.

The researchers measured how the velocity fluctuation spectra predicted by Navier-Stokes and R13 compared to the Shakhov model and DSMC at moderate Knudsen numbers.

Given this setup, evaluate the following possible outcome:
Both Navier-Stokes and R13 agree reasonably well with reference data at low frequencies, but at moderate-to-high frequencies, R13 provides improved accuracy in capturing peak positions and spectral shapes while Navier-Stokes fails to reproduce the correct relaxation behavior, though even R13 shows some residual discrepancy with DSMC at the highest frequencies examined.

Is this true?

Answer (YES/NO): NO